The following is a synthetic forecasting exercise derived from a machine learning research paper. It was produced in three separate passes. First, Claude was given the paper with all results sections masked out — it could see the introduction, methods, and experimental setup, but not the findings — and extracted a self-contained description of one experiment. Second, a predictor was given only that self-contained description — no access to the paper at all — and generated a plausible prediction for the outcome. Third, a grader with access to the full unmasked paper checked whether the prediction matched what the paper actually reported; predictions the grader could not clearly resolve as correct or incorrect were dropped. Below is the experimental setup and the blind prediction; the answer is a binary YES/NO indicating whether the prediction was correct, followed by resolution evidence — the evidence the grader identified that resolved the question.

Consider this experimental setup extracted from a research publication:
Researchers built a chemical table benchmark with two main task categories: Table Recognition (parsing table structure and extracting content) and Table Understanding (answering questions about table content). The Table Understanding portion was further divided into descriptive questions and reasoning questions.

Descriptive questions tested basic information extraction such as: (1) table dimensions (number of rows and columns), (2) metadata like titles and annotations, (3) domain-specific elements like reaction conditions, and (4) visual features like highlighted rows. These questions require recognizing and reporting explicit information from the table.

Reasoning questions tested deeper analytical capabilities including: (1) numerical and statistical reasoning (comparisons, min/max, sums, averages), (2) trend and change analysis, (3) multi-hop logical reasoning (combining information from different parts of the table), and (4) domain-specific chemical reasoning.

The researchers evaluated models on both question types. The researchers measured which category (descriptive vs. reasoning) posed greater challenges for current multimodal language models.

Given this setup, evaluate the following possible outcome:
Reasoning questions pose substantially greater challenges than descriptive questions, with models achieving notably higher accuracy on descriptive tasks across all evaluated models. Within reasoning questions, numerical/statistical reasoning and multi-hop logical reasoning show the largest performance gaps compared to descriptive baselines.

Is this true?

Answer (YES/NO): NO